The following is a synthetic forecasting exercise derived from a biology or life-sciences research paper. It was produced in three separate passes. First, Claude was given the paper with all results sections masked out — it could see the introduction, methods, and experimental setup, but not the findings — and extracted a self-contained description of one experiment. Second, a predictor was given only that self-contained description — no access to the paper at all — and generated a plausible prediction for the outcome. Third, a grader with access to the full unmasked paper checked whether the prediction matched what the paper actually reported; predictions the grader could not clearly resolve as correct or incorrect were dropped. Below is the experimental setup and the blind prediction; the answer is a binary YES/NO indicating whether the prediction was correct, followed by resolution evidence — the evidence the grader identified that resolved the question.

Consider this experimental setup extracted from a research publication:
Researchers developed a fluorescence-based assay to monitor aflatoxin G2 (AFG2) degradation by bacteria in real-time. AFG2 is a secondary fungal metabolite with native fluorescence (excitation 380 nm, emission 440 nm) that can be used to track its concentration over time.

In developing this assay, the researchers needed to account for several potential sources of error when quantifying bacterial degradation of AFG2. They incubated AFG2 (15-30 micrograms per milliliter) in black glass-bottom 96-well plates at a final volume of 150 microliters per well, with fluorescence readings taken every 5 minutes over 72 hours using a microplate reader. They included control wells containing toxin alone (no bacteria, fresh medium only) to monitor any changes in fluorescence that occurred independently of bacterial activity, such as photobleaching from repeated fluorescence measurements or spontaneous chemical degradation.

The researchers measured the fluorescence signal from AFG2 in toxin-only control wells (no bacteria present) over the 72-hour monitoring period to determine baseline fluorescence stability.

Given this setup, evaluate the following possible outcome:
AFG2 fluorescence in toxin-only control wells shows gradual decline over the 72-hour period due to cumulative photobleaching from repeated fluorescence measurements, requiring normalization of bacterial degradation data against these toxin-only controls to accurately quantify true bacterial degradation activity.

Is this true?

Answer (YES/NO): YES